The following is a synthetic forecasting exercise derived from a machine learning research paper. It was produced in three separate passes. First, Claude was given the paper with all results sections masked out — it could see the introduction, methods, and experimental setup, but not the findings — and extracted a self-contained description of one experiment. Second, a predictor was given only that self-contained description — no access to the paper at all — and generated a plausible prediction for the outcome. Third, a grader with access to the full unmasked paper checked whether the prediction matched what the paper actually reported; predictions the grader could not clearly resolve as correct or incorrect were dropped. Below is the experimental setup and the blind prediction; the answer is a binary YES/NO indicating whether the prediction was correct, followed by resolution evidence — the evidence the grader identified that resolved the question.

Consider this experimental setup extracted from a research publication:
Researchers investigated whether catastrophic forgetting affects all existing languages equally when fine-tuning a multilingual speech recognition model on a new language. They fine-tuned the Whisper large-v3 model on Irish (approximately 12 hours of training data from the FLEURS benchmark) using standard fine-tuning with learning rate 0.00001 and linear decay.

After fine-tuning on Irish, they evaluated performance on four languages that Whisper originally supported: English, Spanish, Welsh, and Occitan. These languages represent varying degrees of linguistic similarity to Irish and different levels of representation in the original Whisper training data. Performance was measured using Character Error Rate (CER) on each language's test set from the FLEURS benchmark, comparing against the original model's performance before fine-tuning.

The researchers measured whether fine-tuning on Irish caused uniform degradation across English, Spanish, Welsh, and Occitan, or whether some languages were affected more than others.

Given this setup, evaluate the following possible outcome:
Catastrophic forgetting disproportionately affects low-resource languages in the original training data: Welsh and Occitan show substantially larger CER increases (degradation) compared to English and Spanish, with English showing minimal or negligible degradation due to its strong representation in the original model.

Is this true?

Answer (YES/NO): NO